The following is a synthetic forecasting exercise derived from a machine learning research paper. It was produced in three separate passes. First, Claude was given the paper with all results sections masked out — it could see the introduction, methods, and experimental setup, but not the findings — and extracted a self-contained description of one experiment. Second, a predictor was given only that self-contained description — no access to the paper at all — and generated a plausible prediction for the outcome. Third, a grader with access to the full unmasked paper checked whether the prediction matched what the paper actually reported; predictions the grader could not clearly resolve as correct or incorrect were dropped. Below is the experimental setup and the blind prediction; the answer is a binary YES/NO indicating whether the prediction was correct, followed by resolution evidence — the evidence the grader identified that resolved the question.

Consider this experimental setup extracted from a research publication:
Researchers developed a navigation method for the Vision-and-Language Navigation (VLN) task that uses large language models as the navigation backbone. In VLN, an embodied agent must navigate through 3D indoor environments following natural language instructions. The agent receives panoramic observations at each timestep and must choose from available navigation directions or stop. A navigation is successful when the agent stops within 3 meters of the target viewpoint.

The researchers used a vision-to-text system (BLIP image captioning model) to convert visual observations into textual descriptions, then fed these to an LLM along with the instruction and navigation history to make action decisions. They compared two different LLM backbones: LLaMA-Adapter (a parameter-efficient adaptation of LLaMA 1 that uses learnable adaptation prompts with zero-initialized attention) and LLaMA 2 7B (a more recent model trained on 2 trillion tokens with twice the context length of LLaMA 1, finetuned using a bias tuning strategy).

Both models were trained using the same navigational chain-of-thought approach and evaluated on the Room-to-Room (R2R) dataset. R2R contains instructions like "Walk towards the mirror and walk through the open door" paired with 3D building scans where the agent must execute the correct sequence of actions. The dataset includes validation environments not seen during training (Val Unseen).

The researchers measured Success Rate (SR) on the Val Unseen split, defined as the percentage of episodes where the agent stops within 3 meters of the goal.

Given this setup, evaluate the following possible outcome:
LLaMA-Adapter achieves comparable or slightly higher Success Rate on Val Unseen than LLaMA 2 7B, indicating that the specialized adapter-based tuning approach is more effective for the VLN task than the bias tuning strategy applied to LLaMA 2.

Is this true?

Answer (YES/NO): NO